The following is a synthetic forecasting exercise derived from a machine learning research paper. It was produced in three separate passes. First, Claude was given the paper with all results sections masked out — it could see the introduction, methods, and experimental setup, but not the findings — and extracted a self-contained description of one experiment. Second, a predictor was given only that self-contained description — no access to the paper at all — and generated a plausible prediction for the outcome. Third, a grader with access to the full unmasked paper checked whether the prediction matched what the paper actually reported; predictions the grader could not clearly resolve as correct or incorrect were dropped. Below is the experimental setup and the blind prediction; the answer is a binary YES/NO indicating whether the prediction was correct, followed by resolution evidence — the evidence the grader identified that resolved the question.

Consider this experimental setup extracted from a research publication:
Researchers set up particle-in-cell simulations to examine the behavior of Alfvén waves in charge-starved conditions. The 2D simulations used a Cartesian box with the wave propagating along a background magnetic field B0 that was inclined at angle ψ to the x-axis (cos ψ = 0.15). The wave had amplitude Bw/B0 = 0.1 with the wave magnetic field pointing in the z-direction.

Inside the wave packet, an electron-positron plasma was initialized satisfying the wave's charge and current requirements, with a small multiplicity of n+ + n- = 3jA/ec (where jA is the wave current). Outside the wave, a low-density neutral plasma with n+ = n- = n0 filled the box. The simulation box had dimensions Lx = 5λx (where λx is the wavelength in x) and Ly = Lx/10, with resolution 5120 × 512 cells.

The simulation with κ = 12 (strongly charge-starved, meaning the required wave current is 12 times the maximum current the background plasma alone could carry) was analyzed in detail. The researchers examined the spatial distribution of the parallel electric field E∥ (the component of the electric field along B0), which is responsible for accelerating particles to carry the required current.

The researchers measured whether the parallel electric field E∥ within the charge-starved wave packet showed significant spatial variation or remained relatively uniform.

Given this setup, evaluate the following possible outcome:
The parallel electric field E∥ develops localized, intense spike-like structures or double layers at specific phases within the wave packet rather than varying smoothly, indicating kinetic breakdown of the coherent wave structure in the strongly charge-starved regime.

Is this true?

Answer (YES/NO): NO